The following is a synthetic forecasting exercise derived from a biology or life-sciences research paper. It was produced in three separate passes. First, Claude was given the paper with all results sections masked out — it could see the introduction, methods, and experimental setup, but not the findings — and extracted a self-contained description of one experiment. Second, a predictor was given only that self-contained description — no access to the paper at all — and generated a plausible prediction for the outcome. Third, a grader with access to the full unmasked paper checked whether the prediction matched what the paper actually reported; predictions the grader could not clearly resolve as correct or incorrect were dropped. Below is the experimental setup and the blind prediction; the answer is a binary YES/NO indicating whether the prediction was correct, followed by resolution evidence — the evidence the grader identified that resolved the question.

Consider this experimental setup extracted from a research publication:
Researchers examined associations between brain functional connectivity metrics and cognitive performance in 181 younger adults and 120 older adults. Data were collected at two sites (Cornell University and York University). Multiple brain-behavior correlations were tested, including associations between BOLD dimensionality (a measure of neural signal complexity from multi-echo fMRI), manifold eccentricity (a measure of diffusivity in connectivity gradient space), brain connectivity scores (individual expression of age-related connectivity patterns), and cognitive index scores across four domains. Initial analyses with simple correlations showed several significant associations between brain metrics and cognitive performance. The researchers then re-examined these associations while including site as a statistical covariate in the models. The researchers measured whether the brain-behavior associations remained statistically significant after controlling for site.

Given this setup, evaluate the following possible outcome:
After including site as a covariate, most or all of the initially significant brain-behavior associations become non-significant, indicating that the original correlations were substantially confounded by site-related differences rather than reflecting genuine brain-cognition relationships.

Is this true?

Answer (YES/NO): YES